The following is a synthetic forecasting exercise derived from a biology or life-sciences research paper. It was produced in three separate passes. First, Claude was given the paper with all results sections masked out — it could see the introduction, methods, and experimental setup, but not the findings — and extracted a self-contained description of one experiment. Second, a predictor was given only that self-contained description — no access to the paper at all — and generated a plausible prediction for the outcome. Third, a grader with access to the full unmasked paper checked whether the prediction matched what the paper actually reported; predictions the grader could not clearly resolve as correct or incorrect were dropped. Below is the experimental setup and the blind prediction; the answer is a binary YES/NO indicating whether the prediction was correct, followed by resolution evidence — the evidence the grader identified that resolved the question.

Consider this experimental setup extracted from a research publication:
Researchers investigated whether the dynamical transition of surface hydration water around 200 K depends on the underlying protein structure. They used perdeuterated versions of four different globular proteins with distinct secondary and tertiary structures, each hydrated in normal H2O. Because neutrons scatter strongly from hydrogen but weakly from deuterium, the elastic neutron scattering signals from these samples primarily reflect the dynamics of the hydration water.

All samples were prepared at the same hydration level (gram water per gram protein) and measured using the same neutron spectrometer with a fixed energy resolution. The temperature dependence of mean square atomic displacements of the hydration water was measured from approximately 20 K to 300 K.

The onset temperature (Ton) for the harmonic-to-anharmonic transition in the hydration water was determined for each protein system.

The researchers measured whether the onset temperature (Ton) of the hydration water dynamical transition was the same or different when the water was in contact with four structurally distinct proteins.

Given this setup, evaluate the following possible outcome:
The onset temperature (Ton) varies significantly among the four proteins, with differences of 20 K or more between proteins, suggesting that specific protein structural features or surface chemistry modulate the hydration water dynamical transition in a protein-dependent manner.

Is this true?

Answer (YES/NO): NO